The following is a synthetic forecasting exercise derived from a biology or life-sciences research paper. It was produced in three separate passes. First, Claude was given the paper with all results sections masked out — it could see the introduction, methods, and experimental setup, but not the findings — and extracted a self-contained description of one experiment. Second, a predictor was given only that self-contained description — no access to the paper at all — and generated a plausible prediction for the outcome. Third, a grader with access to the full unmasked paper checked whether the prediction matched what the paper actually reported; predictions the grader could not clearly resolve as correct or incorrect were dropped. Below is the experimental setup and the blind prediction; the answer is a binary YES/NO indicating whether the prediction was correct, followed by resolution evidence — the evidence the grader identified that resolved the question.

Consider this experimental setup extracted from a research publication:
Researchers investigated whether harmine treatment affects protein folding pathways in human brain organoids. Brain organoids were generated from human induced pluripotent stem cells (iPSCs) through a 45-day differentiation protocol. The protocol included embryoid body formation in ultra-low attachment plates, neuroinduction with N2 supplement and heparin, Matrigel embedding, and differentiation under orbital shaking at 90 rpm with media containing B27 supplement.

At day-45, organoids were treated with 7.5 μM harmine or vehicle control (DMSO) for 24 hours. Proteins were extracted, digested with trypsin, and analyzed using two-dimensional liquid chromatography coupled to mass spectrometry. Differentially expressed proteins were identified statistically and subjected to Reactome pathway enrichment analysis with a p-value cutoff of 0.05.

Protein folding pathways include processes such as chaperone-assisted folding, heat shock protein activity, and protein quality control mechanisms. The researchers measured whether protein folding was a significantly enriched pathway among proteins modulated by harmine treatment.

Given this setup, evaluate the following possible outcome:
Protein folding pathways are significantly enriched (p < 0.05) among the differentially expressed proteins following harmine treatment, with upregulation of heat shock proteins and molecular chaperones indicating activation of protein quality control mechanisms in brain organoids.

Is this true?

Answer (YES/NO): NO